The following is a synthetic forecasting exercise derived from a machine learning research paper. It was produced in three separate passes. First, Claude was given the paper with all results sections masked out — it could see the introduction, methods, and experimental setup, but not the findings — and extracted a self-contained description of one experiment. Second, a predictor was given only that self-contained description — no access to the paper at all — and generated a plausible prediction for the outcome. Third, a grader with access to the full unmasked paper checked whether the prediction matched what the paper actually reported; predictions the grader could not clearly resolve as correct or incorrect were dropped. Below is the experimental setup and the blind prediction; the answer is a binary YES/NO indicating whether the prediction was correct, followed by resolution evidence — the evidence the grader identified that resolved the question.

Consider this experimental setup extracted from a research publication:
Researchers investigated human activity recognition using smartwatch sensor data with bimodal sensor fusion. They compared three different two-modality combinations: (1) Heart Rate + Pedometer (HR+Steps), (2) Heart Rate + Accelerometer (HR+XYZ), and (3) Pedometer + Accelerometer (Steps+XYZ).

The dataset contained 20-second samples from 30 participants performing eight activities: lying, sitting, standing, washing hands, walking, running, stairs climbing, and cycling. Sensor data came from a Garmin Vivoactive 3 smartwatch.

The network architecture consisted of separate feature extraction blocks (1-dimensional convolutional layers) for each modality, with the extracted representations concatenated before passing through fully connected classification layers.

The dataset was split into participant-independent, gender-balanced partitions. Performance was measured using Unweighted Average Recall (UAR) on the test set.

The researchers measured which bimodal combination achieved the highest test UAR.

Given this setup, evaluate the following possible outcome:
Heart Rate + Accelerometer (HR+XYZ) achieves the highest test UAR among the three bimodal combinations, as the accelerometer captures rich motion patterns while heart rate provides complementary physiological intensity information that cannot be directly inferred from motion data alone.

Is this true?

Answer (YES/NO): NO